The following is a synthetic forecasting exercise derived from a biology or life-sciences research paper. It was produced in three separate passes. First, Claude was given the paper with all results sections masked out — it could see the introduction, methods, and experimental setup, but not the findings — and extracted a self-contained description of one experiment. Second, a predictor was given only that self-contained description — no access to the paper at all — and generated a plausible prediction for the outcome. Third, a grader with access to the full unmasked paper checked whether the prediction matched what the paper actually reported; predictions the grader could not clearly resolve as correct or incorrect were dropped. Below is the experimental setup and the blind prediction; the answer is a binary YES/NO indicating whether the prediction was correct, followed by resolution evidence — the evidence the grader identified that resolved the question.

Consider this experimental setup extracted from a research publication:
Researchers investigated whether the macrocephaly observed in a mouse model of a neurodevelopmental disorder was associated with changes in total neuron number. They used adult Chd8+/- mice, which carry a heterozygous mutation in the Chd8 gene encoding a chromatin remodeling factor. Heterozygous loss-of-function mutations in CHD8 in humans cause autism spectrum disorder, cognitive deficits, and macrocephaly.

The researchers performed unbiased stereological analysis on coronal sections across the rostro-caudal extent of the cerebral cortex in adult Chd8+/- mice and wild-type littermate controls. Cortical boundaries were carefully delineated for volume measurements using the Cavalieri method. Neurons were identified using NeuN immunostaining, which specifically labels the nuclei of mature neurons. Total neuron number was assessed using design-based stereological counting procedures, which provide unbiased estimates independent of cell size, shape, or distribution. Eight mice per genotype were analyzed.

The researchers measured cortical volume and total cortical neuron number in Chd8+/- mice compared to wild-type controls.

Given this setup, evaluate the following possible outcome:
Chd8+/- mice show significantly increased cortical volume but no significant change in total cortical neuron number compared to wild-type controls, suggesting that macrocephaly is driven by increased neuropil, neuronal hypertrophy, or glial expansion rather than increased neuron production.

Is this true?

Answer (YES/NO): YES